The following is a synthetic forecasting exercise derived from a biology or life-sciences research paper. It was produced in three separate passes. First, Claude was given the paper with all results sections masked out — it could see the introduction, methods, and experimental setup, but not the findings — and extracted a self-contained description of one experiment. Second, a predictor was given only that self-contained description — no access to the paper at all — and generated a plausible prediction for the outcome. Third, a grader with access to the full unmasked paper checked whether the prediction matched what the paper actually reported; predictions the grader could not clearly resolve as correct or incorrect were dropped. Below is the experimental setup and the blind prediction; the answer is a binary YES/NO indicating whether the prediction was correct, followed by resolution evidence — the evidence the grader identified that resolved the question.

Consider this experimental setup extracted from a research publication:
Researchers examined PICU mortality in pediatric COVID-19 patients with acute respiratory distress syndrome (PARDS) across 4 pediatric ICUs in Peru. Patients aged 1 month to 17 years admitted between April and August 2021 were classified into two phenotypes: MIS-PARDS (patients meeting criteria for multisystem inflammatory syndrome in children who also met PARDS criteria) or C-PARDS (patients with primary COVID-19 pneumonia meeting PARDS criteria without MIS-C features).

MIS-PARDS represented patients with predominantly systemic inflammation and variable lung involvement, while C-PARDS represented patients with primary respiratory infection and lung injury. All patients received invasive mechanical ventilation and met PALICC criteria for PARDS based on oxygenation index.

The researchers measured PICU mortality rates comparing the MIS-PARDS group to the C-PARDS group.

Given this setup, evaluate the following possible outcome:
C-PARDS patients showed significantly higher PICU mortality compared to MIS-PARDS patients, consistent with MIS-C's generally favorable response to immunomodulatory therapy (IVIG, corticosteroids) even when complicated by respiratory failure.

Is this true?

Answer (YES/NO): NO